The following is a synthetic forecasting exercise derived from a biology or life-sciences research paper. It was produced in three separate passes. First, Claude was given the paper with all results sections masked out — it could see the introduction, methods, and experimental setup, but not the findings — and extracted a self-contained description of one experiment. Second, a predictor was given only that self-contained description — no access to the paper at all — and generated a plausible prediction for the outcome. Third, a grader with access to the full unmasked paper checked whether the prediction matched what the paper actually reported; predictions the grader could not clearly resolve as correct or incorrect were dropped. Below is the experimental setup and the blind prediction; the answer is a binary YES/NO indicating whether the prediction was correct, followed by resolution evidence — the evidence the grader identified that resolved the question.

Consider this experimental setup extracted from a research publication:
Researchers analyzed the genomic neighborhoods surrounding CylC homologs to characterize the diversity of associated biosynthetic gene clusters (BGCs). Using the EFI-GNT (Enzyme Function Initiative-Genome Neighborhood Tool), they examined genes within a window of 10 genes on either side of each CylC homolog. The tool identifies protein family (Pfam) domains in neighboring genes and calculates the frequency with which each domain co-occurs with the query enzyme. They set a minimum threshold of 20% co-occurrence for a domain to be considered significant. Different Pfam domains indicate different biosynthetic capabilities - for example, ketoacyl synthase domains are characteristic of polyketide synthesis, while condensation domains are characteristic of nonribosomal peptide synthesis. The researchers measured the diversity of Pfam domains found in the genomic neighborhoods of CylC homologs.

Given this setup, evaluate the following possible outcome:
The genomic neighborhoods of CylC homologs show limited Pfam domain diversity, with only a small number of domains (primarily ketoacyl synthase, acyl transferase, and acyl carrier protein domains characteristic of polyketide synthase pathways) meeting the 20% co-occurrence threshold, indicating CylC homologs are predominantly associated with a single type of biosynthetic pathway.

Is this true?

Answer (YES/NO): NO